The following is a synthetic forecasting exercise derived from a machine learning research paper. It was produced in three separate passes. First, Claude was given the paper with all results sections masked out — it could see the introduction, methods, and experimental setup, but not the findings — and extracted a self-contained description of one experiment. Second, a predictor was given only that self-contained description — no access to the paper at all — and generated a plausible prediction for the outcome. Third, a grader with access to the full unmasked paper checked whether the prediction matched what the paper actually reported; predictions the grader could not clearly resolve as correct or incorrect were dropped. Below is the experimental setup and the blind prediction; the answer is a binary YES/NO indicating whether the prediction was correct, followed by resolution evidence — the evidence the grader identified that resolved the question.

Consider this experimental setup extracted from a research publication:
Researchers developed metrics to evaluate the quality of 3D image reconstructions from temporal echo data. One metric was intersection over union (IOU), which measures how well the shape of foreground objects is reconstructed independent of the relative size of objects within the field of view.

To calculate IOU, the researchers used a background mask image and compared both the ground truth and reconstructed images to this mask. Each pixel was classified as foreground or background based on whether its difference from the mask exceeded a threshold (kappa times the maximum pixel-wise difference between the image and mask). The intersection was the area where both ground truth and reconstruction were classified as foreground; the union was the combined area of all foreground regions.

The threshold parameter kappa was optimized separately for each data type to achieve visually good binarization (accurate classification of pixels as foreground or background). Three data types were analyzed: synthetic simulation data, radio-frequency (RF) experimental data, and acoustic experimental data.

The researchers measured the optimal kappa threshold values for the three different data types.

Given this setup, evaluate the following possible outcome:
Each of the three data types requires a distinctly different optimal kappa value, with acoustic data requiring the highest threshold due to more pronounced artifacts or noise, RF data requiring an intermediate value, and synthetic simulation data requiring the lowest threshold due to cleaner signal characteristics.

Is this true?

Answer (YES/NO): NO